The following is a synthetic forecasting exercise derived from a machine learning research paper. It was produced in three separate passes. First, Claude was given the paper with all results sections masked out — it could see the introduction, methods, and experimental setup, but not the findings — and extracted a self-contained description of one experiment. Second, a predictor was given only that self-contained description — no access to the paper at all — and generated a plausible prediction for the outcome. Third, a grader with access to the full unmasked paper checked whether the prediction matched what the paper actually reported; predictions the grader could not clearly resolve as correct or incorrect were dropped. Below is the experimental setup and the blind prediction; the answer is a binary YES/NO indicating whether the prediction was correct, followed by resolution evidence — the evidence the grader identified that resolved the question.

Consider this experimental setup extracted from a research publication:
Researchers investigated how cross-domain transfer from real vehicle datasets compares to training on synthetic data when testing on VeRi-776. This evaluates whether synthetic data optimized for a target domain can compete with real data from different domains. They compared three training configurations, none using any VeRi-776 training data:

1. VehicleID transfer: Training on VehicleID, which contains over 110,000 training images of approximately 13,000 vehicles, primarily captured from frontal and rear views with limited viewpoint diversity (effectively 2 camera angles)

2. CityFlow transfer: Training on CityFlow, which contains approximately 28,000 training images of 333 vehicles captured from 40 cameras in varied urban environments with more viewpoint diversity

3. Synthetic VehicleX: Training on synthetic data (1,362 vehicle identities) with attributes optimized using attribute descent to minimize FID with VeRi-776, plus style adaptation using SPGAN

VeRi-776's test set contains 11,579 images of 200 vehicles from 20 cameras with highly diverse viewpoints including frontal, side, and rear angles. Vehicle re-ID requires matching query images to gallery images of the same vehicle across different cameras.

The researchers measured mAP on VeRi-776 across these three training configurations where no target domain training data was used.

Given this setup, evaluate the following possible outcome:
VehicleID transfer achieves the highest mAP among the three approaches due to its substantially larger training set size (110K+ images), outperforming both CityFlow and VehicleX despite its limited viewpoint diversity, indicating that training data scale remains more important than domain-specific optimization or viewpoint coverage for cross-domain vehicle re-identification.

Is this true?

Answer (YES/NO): NO